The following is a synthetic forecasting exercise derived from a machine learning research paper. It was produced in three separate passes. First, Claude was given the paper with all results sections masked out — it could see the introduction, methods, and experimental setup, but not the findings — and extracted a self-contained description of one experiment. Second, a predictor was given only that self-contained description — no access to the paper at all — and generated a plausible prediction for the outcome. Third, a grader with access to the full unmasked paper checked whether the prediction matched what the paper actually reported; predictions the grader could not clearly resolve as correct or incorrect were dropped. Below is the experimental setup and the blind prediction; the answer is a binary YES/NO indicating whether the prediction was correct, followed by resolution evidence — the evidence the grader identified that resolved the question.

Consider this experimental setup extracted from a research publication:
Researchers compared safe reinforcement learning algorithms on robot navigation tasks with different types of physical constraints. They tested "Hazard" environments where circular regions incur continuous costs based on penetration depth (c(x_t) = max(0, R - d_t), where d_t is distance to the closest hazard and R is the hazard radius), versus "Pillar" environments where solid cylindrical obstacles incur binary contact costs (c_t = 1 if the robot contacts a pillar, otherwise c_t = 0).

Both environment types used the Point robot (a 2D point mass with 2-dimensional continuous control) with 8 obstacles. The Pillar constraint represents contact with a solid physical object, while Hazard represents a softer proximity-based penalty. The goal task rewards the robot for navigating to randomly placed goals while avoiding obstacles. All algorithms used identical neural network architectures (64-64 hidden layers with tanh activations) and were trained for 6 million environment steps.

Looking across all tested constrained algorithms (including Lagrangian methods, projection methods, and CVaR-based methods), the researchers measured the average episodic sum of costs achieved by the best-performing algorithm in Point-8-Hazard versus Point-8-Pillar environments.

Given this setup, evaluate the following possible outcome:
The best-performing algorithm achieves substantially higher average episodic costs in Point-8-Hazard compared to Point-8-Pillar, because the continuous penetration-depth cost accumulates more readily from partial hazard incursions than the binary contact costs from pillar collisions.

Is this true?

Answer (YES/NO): NO